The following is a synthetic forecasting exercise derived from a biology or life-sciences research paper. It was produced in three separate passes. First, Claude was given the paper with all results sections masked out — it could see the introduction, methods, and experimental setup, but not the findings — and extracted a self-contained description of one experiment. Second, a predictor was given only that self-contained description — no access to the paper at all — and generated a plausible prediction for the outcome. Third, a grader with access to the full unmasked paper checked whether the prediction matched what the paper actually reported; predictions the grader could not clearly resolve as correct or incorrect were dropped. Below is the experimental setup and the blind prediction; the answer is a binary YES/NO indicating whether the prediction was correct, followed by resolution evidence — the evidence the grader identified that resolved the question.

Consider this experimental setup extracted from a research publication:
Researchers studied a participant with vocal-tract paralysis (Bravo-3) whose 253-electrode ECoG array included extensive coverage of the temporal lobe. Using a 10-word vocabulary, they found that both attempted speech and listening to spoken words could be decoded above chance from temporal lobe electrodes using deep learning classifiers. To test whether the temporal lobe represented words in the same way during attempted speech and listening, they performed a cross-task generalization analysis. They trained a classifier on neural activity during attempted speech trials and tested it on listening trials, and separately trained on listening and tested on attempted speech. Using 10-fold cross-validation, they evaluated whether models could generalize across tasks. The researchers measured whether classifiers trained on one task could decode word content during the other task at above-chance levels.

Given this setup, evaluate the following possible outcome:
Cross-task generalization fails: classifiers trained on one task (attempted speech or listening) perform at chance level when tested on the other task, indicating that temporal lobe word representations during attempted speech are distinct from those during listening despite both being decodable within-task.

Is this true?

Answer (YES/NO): YES